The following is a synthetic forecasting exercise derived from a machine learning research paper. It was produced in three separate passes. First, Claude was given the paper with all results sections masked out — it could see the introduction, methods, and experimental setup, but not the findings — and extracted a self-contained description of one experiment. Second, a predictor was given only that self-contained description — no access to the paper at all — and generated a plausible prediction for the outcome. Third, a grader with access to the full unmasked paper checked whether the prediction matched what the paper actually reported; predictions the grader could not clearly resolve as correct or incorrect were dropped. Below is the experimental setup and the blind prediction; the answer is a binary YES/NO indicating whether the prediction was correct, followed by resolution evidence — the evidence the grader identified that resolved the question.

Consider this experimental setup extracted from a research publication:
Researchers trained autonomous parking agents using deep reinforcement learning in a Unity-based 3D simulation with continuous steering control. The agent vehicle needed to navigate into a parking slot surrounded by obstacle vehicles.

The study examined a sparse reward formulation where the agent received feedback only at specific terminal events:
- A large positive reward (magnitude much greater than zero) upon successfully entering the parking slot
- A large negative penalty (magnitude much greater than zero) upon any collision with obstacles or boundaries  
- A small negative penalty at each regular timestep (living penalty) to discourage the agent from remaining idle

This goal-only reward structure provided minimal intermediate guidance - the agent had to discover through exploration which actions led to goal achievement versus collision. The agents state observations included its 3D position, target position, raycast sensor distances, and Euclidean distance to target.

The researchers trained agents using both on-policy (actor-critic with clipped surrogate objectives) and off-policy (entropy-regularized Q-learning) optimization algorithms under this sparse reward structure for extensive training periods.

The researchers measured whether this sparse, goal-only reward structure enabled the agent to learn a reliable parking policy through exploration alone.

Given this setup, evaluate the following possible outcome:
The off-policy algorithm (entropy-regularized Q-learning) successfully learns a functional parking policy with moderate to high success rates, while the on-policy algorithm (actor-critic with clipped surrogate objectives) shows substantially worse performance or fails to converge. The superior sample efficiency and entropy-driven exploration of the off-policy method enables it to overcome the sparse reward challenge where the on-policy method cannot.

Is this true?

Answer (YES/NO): NO